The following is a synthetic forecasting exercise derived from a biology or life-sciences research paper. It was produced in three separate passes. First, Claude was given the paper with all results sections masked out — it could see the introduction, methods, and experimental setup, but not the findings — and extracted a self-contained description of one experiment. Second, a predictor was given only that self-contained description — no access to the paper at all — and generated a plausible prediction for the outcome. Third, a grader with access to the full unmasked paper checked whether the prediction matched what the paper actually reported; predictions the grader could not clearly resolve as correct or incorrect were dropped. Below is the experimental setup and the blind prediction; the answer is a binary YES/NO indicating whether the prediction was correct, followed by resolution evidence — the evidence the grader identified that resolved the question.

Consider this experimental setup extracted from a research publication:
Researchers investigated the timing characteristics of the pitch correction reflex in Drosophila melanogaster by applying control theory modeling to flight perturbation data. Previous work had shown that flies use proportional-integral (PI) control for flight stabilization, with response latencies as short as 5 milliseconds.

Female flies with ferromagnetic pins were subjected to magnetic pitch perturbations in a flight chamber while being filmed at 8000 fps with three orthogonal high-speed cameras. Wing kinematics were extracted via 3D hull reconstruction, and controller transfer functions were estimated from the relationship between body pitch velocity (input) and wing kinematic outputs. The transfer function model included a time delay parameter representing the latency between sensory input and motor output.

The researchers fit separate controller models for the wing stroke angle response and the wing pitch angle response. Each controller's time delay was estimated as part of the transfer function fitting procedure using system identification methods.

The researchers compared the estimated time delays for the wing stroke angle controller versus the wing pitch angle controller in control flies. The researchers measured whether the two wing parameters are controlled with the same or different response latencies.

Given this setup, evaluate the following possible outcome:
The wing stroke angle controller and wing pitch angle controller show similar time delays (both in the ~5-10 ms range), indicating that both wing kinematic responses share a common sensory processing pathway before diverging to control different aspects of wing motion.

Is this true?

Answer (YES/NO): YES